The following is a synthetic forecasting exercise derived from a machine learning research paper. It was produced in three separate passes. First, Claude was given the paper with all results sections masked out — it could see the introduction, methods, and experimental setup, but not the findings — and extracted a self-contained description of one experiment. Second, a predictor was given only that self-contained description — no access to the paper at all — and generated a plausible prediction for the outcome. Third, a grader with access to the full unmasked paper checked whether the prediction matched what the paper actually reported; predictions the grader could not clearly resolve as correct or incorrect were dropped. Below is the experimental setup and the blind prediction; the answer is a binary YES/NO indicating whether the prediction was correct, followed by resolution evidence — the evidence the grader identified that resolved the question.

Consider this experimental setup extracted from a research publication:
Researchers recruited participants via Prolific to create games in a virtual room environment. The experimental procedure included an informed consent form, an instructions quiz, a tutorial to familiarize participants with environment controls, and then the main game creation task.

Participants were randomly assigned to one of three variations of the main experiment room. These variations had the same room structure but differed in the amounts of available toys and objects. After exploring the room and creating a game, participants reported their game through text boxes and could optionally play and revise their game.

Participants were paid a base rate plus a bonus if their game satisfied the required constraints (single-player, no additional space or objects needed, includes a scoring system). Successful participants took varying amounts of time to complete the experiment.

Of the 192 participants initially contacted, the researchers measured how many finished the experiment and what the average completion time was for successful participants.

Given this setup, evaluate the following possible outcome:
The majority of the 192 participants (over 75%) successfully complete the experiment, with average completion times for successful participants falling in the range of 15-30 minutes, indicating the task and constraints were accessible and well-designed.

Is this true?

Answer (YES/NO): NO